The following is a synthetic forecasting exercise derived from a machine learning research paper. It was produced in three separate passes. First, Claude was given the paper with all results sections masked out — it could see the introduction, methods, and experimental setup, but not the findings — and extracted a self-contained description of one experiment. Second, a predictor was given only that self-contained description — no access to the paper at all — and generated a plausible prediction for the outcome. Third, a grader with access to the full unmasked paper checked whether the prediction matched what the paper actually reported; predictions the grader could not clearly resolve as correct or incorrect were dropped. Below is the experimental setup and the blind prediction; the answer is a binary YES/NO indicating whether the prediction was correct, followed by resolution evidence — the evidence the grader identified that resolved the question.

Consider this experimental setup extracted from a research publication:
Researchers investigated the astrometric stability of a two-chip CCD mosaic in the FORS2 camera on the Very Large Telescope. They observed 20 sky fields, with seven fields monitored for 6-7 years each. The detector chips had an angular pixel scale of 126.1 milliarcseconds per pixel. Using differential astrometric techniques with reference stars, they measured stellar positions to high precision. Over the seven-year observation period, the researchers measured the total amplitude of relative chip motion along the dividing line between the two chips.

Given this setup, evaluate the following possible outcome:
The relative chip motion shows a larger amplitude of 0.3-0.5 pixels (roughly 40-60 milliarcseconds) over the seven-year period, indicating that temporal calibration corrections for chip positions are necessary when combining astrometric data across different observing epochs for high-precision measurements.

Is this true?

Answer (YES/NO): NO